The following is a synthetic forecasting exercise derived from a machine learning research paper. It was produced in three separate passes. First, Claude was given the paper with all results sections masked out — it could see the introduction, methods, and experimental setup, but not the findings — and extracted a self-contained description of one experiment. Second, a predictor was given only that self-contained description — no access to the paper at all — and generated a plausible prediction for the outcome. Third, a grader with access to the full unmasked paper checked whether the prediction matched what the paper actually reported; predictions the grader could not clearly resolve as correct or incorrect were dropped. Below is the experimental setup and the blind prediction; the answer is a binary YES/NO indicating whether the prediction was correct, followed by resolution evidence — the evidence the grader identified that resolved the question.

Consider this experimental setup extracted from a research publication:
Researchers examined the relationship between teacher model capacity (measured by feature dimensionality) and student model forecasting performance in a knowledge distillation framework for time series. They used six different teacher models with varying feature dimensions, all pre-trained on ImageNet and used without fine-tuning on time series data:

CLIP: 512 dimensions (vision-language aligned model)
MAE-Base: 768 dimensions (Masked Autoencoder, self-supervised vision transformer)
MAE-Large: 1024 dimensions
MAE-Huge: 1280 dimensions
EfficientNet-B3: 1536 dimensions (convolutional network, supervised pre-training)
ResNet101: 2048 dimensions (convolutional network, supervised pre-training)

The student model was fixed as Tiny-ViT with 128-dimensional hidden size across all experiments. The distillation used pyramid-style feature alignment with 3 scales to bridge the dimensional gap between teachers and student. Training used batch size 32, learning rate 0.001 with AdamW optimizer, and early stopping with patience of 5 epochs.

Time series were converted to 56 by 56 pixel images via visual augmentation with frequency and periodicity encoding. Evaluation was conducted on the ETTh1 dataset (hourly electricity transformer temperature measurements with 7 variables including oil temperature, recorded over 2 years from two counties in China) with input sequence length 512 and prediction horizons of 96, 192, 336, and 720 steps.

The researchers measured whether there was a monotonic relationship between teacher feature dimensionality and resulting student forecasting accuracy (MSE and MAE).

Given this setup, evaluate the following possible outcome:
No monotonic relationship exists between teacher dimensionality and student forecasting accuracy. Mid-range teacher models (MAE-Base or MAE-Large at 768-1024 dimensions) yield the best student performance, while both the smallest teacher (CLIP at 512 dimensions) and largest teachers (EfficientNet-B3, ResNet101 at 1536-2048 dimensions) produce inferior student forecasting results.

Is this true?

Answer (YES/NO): NO